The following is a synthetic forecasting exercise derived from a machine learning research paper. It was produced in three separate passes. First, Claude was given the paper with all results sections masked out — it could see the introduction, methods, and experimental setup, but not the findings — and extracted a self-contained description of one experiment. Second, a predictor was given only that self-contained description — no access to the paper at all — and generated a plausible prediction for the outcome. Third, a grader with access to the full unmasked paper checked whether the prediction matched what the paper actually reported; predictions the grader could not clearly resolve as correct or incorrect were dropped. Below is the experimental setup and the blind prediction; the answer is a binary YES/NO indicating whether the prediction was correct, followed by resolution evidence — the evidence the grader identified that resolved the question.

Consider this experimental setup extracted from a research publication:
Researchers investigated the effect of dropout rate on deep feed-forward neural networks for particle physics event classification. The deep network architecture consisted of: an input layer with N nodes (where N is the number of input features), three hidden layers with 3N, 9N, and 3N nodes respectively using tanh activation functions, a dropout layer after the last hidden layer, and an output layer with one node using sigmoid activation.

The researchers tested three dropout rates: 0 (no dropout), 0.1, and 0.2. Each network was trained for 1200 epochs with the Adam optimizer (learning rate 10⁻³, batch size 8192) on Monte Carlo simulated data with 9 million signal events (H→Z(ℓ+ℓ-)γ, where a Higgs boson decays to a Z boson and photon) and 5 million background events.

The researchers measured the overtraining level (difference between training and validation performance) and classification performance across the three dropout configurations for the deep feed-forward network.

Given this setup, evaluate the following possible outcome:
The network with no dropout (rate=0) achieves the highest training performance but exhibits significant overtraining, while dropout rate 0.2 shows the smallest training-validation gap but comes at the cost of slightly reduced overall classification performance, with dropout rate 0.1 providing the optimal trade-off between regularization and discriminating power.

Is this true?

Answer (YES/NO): NO